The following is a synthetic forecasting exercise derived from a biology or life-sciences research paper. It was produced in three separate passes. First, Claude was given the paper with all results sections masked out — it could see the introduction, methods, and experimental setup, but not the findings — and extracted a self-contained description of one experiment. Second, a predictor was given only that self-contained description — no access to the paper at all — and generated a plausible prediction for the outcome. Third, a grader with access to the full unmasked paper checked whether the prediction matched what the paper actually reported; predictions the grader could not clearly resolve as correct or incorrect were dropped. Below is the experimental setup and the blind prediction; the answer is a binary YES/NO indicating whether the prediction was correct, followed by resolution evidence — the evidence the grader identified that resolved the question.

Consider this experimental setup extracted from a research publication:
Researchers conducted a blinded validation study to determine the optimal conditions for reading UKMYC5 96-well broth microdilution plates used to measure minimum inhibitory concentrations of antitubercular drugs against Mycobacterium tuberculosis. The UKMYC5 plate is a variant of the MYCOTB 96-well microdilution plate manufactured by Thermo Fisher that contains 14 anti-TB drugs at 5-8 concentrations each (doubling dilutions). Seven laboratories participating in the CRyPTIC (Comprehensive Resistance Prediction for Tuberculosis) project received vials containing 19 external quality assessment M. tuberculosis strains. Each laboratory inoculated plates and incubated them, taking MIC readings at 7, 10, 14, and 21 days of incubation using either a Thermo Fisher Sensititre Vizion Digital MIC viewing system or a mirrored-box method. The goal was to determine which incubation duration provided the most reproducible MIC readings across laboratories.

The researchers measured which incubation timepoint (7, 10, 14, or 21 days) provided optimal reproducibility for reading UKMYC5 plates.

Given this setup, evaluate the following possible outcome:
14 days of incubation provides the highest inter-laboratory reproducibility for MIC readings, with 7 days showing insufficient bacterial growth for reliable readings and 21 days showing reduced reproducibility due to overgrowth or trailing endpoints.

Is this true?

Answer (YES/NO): YES